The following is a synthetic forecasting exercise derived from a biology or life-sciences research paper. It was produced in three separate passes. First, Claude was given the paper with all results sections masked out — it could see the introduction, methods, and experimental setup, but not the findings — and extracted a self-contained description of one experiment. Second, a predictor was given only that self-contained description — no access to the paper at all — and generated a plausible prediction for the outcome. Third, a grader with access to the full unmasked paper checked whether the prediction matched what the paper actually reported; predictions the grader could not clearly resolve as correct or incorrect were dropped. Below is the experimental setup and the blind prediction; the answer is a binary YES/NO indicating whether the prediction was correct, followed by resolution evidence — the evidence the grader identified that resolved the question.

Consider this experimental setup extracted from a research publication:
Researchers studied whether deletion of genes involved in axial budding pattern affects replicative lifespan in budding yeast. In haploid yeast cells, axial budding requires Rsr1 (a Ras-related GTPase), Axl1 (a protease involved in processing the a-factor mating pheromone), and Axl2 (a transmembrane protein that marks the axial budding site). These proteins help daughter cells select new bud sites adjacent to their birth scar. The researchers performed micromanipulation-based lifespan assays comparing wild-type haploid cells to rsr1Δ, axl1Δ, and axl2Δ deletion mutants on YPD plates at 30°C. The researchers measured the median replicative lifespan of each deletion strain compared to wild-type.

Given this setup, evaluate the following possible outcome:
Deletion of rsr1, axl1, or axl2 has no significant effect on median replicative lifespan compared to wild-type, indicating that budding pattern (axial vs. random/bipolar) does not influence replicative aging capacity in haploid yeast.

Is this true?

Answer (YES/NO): YES